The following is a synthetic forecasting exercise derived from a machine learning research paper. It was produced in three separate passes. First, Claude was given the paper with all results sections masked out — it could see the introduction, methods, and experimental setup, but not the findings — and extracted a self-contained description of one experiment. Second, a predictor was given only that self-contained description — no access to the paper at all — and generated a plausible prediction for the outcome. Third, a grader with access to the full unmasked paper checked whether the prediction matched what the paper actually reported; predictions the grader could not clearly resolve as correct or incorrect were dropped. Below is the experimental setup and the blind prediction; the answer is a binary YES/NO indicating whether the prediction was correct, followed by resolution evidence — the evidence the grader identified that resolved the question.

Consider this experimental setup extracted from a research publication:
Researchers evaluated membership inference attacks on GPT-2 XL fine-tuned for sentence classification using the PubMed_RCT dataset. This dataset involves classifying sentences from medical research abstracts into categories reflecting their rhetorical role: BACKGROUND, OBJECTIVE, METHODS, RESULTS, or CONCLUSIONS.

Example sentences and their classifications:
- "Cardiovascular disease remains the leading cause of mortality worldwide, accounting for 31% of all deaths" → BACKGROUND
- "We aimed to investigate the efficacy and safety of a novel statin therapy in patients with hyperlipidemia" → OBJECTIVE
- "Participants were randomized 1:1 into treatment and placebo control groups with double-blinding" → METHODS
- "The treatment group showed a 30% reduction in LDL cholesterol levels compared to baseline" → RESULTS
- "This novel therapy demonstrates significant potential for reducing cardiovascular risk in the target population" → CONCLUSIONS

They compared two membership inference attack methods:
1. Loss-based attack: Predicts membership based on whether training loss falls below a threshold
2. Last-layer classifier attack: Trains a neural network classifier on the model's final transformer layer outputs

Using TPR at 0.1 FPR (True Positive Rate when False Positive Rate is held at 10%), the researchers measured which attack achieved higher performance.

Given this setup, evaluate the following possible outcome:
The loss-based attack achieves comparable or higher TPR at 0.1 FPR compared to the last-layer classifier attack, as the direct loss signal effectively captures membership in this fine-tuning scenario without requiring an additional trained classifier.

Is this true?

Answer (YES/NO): NO